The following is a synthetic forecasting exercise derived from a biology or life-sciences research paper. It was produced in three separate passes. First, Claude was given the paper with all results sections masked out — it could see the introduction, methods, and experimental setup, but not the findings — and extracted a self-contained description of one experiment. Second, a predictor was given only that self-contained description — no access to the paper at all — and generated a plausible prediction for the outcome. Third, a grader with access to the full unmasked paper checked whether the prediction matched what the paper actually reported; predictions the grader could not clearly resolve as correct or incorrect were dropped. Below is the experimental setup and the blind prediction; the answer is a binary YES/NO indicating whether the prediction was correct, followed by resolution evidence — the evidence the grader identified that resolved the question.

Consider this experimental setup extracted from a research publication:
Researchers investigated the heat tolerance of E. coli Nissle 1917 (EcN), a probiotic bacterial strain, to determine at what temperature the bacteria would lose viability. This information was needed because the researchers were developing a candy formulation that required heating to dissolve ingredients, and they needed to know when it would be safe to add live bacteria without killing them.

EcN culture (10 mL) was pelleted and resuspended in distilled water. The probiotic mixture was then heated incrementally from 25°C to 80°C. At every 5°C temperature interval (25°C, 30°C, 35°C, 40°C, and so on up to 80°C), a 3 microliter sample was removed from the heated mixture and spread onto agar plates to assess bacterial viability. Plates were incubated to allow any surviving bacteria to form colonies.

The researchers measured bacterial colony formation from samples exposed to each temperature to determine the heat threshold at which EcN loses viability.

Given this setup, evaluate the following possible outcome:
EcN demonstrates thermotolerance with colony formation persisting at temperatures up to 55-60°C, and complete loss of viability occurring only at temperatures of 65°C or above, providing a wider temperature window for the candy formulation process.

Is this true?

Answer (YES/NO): YES